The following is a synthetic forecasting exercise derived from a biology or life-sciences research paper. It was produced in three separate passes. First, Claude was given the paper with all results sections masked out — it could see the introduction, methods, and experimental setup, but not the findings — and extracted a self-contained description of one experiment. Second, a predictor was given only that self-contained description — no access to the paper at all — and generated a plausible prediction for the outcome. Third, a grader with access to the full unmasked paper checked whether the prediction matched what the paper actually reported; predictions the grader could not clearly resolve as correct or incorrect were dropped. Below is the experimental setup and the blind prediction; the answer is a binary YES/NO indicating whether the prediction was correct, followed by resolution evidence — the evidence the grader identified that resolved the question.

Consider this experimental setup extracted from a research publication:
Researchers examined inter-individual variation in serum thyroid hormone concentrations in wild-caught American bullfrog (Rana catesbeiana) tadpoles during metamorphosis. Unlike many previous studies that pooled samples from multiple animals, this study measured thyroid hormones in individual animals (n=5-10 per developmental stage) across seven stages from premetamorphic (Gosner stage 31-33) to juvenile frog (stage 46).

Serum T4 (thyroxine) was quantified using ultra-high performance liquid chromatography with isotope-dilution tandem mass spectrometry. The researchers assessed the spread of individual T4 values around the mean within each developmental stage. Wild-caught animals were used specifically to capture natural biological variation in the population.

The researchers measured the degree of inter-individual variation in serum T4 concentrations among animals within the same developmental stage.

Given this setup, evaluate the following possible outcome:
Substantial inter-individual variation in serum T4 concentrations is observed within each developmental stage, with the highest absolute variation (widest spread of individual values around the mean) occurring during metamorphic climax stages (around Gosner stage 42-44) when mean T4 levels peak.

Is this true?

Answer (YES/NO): YES